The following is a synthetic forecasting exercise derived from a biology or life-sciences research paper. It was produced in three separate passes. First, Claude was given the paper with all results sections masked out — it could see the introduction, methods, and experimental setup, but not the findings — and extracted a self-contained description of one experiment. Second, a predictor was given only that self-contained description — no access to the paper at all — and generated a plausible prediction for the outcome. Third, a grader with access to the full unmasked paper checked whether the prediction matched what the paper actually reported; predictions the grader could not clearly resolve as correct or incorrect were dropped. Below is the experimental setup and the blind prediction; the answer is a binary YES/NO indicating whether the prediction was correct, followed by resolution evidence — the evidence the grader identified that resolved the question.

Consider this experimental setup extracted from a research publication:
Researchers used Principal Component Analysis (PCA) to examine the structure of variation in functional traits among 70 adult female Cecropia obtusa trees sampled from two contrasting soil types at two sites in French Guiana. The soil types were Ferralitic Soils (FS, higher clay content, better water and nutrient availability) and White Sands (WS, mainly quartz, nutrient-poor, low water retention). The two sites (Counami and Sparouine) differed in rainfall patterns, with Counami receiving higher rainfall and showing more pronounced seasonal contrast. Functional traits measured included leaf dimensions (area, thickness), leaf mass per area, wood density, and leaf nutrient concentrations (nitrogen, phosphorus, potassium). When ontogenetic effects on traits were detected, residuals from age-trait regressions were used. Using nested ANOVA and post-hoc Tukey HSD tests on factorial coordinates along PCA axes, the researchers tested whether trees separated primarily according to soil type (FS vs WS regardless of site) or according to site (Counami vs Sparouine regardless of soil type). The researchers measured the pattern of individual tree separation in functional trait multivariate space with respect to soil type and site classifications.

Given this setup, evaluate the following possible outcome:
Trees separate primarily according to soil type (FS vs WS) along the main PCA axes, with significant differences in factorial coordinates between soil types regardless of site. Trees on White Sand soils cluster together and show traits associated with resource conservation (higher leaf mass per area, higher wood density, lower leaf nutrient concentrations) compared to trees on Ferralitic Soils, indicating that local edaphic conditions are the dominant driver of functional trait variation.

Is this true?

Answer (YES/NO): NO